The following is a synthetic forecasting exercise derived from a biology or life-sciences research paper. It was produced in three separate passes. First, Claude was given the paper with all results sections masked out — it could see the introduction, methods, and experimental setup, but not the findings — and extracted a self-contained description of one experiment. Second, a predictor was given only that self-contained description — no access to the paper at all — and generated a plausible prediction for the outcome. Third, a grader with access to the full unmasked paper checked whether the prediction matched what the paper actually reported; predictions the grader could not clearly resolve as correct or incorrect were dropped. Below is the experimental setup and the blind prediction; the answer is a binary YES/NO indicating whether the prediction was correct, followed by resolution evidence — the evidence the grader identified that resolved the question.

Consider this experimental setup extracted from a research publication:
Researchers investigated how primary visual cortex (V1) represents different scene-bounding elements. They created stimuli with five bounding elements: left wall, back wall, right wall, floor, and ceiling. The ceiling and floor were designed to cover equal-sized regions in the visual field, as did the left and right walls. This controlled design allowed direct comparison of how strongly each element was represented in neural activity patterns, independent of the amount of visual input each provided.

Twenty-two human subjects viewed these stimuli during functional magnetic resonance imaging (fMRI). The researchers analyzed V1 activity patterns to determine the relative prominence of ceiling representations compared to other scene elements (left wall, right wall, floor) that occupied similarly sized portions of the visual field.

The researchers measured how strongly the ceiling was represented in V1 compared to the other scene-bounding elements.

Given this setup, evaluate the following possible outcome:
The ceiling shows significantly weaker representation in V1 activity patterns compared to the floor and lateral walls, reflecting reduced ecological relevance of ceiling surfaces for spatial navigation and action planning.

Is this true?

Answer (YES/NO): NO